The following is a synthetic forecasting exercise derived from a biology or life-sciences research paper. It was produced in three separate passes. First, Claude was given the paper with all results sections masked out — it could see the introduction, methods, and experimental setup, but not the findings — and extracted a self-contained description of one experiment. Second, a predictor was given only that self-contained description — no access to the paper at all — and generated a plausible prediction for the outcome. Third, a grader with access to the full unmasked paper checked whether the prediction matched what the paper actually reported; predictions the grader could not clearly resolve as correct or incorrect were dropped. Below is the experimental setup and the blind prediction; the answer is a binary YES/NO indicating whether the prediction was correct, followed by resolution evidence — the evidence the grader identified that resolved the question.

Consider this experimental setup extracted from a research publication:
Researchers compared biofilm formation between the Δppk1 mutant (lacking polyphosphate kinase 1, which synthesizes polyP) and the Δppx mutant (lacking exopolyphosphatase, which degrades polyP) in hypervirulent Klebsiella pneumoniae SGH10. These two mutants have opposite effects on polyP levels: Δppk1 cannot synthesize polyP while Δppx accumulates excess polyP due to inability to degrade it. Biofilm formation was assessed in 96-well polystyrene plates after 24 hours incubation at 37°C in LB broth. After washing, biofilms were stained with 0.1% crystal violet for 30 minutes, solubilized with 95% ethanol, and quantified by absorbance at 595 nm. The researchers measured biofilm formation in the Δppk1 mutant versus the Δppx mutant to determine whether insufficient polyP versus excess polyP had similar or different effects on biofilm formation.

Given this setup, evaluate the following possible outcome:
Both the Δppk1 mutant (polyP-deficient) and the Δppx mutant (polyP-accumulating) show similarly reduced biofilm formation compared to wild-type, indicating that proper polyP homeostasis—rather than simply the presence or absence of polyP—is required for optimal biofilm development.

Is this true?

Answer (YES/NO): NO